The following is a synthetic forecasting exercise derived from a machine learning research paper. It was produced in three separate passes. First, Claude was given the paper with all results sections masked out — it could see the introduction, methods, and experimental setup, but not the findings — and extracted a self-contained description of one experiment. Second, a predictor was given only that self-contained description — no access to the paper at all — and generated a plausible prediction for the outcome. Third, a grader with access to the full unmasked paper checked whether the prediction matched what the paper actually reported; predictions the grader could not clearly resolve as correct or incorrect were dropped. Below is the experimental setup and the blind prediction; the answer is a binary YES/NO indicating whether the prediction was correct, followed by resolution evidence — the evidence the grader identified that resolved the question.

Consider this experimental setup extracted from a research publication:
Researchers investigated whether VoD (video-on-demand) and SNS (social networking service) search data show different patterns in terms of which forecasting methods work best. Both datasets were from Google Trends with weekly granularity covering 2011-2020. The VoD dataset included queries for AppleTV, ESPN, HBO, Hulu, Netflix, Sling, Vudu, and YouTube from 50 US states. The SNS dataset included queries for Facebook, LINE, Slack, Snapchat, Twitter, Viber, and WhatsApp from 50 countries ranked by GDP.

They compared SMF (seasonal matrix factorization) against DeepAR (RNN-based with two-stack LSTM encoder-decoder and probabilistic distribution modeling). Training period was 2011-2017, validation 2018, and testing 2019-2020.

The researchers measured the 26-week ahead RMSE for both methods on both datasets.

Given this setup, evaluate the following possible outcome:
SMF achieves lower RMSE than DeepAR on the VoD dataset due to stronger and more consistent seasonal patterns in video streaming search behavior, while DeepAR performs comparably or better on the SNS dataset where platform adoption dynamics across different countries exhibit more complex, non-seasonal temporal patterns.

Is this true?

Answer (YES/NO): YES